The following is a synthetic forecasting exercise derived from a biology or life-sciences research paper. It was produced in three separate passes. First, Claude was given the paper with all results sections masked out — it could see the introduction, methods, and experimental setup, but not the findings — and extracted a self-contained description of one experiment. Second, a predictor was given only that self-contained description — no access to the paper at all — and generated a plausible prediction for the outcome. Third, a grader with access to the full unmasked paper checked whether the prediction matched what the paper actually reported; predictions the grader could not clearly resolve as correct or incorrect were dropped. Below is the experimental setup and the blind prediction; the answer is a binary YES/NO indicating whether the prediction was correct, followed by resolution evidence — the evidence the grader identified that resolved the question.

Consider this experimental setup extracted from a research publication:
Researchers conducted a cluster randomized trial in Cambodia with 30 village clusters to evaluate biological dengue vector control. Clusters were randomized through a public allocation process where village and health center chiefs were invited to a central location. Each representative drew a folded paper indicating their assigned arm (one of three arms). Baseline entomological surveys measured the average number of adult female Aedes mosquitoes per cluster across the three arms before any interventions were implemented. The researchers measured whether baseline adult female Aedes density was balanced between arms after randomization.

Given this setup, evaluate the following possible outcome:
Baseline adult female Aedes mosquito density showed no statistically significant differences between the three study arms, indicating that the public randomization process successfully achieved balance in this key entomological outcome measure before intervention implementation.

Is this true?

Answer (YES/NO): YES